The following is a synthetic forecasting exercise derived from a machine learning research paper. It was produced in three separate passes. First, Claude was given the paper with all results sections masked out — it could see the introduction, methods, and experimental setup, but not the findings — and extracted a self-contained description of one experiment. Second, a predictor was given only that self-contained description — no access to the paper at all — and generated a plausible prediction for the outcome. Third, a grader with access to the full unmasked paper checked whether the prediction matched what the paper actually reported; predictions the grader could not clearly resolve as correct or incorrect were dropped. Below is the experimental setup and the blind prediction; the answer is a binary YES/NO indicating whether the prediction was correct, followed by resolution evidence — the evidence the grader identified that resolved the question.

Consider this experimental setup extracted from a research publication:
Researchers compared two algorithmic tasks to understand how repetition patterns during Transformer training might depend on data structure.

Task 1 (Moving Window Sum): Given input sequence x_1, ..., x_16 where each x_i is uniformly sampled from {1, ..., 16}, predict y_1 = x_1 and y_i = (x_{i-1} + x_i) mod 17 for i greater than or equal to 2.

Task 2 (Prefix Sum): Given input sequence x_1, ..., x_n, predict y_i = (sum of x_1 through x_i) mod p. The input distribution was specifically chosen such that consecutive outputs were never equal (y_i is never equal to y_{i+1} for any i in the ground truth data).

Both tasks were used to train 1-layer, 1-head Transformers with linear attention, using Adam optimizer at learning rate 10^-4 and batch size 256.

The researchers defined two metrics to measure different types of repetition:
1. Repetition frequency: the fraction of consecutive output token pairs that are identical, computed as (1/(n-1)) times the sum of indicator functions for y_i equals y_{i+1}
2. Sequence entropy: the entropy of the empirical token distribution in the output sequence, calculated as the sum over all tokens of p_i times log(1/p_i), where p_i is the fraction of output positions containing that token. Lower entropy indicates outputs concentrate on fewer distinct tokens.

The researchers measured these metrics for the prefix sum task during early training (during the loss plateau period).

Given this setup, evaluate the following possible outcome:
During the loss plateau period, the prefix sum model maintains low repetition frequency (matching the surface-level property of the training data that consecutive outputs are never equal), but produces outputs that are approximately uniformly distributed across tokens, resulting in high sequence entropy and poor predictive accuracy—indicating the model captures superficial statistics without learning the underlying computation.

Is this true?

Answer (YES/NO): NO